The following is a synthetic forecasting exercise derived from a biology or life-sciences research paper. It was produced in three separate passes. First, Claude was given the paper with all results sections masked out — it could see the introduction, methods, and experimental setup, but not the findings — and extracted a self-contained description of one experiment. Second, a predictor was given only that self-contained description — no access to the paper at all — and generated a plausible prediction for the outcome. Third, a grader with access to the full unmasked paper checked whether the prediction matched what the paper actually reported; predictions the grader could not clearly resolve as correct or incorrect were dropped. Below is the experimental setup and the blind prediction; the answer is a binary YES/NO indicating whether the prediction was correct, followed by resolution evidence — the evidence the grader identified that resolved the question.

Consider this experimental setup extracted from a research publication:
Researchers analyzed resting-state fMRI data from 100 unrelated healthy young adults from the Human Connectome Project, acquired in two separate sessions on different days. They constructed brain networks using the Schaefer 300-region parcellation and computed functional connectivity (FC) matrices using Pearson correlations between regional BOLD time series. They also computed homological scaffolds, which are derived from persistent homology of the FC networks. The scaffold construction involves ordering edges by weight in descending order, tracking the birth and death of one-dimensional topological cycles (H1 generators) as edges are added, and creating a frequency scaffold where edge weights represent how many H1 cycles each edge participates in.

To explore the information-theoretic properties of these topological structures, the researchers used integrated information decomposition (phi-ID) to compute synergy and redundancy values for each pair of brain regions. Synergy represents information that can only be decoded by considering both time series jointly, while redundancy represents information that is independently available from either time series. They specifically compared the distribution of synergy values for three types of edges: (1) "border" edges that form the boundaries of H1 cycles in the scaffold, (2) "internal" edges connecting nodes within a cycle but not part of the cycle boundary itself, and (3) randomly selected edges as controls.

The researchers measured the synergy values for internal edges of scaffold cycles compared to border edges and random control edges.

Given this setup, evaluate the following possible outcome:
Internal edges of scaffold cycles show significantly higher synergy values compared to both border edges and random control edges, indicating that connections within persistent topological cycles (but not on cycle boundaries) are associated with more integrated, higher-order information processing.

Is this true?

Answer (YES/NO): YES